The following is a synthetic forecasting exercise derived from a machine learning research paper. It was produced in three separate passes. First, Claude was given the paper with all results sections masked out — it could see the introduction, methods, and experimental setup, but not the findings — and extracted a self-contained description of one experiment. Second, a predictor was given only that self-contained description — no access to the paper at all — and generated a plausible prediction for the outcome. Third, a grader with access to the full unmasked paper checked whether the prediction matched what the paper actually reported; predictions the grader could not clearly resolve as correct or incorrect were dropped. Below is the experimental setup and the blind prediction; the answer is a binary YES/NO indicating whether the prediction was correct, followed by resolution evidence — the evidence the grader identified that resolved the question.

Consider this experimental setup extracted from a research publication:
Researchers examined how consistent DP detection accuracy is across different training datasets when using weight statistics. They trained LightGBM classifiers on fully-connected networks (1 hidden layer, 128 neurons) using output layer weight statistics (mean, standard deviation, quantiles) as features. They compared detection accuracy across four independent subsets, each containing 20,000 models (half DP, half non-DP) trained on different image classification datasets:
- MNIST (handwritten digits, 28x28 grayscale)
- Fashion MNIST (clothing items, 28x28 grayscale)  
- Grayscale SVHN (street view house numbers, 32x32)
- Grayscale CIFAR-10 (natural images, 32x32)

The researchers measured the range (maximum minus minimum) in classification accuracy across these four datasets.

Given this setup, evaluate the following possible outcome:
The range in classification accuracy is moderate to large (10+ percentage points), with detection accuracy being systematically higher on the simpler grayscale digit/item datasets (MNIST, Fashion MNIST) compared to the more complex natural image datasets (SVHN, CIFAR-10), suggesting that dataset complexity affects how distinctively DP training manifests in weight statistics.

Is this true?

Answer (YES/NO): NO